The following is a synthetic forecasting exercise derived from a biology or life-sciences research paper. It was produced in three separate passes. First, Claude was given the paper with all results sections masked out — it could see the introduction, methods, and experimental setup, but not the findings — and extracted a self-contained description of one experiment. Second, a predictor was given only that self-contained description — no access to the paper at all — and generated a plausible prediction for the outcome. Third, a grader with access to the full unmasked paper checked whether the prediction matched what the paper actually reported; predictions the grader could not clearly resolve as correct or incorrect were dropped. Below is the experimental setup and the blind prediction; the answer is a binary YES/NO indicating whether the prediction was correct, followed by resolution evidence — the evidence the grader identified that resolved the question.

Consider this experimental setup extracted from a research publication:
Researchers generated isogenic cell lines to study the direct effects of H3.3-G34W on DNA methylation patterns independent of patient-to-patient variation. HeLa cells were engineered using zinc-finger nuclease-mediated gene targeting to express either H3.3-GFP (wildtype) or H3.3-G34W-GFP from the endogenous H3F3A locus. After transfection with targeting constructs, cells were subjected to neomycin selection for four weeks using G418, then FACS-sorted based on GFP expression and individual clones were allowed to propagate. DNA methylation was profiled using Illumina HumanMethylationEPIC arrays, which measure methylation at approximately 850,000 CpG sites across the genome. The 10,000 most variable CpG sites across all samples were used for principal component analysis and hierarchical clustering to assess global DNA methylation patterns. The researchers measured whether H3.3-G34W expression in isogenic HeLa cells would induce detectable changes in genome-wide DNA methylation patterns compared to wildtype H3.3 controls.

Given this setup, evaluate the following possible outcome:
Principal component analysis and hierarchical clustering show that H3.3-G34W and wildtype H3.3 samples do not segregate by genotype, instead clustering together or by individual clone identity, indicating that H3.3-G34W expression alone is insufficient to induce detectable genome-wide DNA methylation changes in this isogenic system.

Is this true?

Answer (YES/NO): NO